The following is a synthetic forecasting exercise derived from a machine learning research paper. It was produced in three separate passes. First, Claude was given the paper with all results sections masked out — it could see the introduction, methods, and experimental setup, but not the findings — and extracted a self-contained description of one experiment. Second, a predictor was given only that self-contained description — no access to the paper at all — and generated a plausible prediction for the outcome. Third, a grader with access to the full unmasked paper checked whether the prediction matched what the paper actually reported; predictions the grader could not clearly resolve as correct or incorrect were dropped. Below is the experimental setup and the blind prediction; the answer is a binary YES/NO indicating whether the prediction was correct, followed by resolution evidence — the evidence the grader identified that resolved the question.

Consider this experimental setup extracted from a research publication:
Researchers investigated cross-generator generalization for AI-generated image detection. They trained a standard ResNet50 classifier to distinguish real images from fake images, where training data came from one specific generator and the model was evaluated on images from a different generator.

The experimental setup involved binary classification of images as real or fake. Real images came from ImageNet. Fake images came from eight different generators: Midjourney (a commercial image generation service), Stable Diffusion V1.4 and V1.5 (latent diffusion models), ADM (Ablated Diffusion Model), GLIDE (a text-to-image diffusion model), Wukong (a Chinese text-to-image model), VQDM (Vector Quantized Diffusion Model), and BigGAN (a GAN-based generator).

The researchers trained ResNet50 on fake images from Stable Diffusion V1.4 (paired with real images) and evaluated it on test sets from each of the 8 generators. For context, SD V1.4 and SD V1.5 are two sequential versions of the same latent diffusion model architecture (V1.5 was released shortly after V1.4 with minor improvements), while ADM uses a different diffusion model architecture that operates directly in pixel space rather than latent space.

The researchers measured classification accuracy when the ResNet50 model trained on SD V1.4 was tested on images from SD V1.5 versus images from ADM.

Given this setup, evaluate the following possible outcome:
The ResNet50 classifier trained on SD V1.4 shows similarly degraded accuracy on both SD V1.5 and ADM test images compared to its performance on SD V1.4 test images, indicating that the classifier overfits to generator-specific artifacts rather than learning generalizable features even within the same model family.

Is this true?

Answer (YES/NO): NO